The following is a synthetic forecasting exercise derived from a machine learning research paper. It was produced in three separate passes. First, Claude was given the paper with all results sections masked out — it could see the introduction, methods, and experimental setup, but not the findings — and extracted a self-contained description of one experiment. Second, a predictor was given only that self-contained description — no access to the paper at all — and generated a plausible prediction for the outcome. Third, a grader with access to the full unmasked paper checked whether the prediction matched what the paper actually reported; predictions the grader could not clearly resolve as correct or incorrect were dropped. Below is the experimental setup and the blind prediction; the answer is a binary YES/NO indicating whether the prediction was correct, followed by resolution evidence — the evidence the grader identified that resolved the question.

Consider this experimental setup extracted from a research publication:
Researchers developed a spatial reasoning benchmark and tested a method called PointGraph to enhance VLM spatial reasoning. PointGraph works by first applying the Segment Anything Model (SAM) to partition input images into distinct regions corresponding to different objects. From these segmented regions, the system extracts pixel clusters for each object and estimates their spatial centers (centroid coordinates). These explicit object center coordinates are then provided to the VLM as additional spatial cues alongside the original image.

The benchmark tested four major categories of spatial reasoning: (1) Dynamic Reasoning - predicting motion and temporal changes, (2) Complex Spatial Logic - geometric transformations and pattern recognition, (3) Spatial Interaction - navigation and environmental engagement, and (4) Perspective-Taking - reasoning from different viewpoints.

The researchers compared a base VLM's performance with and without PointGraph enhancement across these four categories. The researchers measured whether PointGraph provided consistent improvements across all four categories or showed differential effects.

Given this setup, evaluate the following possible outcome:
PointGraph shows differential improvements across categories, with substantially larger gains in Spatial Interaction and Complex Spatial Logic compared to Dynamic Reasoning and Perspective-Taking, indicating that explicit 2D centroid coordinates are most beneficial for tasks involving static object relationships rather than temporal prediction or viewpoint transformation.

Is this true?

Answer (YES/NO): NO